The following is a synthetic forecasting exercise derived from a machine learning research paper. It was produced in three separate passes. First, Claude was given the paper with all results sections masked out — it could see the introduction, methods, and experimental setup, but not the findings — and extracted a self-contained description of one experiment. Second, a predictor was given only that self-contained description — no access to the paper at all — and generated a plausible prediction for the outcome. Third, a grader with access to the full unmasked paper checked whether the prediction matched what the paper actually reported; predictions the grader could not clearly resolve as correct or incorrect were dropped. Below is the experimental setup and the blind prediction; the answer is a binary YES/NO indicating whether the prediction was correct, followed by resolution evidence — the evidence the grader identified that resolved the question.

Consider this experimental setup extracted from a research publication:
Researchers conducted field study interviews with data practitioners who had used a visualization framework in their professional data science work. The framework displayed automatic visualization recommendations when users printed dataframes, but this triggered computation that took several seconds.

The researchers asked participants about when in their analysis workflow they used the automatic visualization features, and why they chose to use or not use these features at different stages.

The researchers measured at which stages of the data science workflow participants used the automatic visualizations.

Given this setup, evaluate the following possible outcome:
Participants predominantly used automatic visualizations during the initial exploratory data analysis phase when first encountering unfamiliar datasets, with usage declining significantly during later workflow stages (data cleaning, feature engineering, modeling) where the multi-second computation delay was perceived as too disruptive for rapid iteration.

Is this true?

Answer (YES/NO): NO